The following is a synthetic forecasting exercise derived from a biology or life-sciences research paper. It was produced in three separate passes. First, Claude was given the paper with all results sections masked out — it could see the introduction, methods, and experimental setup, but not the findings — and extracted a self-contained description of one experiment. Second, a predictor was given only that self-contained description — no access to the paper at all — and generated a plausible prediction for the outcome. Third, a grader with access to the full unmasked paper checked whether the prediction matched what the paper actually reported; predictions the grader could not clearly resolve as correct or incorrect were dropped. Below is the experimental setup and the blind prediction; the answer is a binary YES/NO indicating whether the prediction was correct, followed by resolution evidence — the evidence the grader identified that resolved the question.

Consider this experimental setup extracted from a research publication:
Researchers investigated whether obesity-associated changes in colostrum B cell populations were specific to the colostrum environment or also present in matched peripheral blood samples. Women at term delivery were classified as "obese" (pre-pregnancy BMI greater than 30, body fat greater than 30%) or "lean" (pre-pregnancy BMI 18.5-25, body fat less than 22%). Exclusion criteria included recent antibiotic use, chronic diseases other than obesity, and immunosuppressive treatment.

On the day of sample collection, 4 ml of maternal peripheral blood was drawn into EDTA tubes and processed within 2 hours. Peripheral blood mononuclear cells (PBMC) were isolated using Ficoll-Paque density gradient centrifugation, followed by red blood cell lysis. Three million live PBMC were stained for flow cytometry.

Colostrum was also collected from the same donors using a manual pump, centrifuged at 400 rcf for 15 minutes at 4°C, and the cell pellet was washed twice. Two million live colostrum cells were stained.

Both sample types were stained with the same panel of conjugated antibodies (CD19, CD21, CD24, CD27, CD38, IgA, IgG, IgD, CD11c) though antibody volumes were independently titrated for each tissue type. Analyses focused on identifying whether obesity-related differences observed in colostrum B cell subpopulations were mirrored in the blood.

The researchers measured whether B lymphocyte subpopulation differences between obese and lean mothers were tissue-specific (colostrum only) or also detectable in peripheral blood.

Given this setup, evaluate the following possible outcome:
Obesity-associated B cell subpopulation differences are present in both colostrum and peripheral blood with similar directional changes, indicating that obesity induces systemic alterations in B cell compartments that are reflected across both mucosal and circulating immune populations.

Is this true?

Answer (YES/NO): NO